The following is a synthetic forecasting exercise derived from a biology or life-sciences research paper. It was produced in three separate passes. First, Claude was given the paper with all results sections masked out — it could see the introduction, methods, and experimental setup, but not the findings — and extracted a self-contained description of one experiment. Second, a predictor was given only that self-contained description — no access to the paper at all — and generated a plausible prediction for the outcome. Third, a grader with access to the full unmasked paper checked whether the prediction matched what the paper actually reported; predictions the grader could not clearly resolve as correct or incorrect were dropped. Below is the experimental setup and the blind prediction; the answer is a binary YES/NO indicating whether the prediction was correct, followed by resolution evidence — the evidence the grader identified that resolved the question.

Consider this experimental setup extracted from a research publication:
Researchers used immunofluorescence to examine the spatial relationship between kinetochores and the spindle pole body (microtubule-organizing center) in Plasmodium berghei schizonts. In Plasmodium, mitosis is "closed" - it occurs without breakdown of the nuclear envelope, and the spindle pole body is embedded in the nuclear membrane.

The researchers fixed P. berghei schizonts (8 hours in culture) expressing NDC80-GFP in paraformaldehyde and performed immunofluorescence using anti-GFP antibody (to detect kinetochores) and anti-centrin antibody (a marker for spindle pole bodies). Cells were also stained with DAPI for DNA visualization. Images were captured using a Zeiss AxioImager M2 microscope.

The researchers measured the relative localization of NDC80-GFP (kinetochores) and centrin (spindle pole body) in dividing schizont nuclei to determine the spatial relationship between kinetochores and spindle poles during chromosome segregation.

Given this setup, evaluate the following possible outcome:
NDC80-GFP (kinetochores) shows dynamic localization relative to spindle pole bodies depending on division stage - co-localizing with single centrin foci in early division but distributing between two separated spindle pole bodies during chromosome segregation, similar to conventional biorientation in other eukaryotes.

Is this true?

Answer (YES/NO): NO